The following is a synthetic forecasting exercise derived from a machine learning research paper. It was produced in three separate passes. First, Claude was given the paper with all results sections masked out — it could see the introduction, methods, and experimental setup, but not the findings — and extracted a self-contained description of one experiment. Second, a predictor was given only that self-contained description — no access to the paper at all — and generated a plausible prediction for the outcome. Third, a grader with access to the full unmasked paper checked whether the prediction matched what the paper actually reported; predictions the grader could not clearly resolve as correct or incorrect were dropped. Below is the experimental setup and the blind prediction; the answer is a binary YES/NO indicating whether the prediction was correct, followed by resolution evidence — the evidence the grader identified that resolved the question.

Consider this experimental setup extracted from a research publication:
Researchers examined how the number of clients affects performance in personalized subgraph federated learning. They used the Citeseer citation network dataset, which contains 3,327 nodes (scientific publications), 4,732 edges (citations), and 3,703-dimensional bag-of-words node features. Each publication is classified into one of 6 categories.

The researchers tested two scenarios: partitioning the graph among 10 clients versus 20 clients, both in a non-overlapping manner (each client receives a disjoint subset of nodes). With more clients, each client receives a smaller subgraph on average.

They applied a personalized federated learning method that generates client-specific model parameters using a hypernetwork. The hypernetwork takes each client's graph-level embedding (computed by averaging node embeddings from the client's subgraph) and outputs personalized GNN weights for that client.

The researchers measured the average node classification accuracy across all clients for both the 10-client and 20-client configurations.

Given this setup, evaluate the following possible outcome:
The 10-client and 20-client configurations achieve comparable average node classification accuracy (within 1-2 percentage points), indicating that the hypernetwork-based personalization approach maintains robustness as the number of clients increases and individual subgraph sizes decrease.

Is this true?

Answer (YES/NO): NO